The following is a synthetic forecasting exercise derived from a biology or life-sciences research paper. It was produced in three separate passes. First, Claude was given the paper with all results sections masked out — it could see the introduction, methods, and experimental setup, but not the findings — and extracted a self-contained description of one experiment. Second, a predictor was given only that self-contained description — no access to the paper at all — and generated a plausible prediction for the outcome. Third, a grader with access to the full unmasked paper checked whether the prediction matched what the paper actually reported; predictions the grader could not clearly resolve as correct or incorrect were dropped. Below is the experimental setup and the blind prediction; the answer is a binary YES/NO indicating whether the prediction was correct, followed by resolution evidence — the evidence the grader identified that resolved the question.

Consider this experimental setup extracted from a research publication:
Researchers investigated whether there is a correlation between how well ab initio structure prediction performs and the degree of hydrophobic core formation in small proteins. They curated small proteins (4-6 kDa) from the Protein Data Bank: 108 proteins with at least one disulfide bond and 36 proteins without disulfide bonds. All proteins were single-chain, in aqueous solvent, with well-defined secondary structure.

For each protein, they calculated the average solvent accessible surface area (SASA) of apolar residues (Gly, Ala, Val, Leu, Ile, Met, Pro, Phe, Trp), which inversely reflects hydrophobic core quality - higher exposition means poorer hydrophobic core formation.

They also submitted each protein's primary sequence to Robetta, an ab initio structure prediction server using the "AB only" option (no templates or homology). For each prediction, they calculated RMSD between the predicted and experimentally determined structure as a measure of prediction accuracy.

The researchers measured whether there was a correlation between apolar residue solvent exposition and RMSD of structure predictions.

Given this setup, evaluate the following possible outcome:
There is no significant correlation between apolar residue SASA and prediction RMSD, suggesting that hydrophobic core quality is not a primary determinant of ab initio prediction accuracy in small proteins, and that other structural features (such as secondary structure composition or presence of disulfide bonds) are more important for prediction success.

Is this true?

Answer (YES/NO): NO